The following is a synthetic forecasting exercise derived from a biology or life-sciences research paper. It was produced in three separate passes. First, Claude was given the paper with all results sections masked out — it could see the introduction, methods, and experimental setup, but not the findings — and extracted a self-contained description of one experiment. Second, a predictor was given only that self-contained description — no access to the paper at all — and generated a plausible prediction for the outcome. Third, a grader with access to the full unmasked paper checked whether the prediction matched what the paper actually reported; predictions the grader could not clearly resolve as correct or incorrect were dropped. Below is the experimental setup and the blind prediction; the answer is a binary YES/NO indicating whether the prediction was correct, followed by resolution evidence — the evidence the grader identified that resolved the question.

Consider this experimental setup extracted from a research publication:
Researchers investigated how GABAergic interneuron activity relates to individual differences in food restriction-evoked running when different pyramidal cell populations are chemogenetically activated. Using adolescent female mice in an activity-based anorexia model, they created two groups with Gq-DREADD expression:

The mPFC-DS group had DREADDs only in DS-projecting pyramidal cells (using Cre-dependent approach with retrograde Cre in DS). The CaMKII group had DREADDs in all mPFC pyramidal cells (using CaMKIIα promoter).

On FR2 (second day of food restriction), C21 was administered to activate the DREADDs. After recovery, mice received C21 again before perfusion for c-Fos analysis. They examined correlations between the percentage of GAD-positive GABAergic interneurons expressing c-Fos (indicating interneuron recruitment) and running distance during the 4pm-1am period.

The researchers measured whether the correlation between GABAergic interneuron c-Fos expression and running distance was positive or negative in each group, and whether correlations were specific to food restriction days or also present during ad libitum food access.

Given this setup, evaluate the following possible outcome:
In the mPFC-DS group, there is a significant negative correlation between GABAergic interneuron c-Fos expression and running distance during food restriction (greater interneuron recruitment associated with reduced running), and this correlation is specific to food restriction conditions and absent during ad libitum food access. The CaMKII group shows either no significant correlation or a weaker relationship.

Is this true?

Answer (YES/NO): NO